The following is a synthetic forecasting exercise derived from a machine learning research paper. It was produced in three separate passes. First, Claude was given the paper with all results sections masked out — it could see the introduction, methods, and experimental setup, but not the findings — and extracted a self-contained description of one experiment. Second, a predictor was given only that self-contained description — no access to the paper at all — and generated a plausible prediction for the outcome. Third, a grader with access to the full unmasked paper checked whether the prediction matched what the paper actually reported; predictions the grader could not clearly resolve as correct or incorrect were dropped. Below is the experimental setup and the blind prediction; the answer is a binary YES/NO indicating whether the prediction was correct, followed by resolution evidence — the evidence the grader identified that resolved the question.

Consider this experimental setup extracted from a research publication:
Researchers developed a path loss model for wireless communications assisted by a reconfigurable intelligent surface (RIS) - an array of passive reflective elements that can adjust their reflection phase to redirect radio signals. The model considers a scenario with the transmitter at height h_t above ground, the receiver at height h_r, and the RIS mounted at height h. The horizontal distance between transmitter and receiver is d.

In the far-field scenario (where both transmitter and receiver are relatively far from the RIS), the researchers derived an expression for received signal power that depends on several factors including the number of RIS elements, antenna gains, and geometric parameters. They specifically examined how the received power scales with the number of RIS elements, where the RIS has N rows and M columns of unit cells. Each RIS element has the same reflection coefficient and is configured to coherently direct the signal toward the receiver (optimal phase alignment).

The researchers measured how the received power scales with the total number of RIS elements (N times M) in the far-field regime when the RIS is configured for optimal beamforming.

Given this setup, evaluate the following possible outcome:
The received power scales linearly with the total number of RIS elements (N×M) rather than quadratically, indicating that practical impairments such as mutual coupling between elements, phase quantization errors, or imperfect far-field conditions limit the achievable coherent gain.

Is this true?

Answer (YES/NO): NO